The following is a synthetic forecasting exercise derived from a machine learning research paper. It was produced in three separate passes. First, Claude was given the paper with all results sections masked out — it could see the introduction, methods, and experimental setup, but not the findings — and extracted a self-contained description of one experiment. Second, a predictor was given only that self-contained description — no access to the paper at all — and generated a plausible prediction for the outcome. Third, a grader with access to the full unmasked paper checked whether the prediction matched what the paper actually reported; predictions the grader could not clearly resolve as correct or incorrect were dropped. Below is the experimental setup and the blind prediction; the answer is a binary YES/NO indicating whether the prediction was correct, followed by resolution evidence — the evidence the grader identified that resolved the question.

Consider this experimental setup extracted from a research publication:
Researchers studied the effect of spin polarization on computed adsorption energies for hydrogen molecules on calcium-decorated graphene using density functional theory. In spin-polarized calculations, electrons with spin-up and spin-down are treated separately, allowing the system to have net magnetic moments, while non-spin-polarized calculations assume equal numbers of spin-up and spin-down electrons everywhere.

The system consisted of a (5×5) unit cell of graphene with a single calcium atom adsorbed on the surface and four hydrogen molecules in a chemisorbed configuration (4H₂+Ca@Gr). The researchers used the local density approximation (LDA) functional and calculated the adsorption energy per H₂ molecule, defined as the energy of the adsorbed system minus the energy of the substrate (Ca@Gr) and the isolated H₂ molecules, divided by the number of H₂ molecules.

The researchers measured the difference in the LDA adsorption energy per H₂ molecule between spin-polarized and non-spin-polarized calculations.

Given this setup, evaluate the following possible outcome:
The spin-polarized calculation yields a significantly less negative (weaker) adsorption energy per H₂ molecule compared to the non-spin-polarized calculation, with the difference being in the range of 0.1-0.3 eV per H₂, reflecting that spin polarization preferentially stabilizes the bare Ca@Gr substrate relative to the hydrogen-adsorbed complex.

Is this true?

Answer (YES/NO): NO